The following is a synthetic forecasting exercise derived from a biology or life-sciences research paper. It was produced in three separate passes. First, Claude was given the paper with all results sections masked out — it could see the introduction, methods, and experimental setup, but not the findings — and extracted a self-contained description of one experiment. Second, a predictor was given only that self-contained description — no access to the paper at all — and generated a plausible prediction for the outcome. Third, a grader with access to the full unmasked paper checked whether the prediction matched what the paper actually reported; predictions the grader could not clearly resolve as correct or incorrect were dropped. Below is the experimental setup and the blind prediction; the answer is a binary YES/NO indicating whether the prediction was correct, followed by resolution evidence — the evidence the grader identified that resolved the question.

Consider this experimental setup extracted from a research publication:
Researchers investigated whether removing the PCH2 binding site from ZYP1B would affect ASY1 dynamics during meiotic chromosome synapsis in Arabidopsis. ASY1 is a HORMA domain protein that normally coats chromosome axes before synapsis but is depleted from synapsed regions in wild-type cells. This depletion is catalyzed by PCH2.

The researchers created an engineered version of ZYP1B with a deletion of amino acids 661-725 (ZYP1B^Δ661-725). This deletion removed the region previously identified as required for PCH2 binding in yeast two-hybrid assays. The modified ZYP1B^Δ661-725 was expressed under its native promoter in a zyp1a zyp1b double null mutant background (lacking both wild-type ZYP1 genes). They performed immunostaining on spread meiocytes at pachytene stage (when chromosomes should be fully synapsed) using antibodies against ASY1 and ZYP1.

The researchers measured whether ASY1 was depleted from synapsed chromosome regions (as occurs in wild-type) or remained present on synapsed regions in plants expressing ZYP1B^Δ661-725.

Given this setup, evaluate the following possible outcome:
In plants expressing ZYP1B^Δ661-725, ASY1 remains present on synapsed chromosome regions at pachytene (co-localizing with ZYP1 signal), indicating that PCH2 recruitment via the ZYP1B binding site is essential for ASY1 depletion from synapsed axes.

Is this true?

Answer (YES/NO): YES